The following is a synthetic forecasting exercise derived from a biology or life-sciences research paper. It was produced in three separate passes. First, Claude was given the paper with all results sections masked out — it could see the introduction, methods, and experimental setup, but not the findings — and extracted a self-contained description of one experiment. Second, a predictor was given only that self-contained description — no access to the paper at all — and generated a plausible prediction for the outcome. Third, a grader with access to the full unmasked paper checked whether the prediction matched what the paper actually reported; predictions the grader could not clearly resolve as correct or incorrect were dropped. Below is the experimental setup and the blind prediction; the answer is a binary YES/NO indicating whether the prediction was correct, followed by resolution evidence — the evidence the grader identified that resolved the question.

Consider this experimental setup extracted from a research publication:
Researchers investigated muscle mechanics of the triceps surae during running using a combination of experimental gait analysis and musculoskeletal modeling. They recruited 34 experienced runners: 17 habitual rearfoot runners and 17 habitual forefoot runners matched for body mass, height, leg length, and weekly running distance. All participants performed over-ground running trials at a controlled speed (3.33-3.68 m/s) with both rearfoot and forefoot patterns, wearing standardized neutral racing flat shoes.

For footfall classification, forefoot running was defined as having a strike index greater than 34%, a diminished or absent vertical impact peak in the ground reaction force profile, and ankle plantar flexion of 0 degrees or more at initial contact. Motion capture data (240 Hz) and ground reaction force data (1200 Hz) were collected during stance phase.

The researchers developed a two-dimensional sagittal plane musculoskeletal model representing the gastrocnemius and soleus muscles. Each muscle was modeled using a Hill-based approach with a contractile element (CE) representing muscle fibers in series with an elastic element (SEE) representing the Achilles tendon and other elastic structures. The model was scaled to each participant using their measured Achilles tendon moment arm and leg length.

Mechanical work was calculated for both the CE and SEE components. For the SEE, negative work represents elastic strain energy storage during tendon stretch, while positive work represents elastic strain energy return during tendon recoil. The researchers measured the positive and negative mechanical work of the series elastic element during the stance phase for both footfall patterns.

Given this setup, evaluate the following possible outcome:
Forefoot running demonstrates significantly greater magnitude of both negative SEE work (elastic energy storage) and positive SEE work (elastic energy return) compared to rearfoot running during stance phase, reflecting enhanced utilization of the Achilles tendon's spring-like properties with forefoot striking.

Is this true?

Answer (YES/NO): YES